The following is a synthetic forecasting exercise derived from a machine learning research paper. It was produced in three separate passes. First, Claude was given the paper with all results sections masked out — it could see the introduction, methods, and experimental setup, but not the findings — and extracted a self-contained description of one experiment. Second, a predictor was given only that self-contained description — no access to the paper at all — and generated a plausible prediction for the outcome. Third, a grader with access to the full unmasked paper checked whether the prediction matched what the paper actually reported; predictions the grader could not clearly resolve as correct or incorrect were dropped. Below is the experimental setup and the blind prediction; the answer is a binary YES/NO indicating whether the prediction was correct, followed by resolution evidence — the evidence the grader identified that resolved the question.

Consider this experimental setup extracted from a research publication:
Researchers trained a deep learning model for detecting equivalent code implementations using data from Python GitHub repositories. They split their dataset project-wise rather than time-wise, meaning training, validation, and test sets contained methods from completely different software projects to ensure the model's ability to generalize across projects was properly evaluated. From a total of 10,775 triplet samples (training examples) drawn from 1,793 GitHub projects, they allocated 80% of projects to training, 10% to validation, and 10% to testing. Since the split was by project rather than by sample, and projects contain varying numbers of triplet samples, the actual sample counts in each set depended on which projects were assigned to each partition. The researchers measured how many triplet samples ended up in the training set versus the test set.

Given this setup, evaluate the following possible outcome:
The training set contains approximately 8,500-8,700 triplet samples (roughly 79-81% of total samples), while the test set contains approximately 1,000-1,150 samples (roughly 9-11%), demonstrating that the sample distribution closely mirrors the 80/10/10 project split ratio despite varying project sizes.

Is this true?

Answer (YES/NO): YES